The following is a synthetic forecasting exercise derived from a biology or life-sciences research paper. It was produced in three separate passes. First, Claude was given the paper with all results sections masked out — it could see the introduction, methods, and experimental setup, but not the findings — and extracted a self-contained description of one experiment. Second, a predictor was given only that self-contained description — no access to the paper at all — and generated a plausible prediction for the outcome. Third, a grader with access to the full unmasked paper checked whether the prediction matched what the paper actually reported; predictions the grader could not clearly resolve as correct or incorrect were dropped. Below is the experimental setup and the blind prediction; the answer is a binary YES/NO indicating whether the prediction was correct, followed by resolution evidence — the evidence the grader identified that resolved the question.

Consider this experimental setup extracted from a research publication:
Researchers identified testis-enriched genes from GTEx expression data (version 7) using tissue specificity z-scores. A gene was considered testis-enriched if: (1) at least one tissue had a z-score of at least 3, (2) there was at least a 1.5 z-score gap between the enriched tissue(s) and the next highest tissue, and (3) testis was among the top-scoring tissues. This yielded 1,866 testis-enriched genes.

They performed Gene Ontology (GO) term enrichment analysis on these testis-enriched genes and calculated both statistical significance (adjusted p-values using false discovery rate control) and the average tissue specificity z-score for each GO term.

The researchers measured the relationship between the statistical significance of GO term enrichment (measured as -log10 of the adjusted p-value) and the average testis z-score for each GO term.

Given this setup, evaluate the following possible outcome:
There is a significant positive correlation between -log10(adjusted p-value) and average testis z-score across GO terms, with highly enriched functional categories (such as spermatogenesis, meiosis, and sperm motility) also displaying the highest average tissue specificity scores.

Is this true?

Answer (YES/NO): YES